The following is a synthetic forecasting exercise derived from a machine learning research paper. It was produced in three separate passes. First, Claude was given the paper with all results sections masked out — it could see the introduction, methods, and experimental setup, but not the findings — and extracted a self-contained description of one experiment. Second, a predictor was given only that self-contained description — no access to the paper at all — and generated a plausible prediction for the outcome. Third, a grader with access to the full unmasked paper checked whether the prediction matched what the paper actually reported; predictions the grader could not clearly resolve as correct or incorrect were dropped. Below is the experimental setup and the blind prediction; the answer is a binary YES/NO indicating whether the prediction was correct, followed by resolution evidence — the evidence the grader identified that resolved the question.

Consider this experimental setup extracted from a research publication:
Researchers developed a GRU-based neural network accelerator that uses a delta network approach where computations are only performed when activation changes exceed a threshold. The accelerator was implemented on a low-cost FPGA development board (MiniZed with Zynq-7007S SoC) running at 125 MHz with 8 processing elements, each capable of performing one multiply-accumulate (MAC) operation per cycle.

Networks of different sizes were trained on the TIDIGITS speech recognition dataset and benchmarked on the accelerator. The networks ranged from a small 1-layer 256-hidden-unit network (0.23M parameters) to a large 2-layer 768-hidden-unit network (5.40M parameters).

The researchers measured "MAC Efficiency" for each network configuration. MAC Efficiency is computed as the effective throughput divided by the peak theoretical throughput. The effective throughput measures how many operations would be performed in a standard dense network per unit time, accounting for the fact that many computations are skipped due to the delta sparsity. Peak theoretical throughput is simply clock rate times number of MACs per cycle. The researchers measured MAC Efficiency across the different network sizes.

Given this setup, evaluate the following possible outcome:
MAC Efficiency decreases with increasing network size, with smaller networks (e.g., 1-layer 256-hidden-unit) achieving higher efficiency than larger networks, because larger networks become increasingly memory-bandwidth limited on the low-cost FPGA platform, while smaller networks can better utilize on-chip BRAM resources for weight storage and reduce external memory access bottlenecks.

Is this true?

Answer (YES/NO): NO